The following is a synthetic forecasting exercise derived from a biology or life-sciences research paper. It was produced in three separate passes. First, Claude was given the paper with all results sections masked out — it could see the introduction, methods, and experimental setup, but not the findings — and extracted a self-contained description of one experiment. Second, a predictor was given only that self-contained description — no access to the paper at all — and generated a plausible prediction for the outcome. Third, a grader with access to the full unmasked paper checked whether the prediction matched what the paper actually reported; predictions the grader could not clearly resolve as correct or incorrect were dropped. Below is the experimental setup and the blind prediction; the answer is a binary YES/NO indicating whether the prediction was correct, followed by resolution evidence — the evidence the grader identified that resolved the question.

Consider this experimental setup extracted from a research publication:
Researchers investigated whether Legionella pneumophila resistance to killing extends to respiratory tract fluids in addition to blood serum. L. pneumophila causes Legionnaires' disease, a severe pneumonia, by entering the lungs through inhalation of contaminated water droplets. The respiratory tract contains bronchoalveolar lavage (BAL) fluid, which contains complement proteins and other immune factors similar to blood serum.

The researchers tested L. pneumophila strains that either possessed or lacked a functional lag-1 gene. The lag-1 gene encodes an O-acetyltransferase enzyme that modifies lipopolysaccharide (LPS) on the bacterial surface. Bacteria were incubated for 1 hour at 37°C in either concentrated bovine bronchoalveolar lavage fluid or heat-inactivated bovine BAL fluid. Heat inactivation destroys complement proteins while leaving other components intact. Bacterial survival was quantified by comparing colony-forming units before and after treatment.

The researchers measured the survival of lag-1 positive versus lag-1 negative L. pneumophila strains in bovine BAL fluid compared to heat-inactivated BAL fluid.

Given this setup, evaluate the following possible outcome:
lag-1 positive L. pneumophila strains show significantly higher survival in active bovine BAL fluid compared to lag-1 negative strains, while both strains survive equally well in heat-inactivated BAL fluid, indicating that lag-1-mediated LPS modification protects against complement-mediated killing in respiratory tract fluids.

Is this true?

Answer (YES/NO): YES